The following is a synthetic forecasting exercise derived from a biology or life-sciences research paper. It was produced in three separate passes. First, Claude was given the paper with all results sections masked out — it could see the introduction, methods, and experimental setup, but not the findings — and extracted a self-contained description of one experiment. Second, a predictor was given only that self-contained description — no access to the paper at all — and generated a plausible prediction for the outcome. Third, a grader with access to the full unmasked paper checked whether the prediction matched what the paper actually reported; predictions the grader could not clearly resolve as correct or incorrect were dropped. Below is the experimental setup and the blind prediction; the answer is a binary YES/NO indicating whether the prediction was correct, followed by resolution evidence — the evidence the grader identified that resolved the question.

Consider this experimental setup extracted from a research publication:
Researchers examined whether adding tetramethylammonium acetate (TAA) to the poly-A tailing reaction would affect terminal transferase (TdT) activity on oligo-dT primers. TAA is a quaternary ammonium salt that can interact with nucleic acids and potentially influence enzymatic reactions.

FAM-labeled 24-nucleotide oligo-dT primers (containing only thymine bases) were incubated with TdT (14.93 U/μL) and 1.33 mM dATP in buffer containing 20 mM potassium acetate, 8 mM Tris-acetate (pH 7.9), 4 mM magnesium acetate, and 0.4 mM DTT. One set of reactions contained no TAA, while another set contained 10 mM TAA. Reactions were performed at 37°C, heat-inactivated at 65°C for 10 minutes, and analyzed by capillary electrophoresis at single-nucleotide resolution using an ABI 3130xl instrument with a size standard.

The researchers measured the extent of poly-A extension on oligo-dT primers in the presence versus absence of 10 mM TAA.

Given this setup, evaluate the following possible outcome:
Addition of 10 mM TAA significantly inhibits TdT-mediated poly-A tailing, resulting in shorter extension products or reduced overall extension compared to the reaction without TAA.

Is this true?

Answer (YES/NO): YES